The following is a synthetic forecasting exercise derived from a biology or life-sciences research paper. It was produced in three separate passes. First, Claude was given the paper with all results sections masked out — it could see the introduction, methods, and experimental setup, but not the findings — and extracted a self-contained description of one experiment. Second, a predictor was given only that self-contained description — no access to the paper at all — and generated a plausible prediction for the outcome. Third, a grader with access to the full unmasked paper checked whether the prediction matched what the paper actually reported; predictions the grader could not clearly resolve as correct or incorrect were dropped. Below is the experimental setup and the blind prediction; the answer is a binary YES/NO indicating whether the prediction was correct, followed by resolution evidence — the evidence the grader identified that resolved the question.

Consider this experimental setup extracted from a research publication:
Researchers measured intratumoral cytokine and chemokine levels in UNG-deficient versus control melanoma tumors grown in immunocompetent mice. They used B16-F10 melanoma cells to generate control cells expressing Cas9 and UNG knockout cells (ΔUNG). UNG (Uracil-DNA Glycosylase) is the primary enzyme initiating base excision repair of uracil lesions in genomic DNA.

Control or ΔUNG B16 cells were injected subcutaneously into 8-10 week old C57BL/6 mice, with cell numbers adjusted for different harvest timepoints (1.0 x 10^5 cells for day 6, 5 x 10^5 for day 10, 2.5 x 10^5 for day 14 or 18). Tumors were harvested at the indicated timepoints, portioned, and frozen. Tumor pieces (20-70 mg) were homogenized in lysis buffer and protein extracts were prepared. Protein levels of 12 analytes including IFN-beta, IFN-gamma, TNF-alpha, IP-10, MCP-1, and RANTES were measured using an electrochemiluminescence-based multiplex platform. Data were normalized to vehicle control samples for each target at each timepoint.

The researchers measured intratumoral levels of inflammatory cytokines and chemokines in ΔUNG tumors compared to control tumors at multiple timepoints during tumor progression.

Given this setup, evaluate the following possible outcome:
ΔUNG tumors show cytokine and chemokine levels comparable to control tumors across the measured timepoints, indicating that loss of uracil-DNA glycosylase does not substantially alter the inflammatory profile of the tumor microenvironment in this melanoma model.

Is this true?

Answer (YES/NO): YES